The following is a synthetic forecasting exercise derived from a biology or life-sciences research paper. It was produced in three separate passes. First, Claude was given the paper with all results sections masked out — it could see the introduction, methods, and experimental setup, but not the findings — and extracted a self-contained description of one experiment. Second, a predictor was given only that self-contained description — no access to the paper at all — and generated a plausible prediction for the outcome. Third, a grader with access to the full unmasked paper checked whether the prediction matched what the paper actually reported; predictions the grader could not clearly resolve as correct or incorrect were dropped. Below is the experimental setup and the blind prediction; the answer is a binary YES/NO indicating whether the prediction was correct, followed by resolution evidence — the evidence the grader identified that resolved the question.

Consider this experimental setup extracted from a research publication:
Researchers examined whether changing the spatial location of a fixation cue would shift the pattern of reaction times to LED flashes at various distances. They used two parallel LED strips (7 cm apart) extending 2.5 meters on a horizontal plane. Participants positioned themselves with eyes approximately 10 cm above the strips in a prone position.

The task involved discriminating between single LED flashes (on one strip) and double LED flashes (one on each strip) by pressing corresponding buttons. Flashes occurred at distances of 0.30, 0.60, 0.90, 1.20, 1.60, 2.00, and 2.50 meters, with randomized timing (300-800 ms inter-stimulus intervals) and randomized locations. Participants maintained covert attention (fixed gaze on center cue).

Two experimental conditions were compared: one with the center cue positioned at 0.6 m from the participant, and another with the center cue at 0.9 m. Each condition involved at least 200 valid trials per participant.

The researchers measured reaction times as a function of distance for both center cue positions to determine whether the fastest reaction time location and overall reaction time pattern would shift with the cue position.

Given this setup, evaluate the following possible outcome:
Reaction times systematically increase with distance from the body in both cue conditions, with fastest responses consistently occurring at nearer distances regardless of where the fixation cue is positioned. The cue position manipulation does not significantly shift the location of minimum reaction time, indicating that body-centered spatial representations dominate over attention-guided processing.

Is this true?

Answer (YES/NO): NO